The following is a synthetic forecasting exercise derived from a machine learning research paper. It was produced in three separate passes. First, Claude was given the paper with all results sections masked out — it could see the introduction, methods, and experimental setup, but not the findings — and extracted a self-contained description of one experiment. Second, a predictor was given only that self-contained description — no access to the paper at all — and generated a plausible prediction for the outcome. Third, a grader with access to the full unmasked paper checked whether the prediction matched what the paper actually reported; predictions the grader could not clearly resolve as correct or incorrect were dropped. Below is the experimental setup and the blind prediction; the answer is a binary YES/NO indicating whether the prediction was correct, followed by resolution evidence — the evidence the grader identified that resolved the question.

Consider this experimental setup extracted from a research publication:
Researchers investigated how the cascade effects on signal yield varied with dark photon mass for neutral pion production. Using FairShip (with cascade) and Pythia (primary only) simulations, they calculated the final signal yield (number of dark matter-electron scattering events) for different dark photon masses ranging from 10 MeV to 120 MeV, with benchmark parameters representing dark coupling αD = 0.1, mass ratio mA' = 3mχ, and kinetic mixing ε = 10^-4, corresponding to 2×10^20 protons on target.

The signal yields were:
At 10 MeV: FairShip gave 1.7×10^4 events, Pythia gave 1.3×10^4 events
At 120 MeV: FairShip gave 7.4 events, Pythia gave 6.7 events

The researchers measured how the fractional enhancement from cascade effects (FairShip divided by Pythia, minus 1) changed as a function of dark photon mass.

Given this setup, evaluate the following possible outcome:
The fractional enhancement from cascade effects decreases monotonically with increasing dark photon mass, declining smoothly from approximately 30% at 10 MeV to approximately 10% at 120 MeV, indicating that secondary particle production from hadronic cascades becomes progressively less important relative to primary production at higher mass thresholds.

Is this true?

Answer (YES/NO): NO